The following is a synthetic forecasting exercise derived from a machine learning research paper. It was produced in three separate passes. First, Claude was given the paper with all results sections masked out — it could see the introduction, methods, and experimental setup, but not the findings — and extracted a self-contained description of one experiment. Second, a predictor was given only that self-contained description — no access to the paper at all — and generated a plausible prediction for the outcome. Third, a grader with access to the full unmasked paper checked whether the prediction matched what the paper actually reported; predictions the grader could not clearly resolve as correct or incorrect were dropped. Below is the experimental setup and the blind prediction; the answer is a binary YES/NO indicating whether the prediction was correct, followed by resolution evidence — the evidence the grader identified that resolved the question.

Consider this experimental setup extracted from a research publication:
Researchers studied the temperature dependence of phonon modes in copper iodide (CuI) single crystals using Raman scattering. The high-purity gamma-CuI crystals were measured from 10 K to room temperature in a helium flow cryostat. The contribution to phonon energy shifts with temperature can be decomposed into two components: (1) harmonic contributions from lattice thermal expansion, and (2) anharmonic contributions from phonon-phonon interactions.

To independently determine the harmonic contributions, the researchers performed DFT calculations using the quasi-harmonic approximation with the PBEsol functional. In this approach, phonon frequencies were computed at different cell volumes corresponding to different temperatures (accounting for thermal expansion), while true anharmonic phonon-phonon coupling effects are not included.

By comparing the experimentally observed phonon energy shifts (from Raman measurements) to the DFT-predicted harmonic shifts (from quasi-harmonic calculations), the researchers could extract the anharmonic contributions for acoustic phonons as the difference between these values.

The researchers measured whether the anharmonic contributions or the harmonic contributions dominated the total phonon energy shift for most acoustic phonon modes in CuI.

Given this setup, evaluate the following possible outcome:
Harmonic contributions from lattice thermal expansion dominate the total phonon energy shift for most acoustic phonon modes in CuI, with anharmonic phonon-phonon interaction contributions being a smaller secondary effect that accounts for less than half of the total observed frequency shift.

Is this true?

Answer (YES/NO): NO